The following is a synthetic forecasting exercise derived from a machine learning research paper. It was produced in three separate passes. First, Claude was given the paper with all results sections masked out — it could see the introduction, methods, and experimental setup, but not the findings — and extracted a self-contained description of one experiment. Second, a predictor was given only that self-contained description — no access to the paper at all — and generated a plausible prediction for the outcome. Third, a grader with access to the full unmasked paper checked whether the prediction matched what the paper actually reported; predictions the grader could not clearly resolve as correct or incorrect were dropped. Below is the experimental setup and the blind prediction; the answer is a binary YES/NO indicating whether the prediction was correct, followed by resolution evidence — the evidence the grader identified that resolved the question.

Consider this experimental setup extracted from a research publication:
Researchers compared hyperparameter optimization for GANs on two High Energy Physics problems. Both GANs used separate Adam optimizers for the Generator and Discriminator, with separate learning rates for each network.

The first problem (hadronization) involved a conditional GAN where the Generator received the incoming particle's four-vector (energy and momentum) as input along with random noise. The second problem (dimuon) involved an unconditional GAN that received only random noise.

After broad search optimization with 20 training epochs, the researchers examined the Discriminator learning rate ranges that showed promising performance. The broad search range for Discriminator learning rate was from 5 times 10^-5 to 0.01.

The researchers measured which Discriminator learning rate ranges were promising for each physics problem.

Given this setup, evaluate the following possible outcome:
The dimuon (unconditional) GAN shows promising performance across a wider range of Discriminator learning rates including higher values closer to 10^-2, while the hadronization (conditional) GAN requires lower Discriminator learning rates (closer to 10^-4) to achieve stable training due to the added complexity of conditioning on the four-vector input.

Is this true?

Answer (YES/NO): NO